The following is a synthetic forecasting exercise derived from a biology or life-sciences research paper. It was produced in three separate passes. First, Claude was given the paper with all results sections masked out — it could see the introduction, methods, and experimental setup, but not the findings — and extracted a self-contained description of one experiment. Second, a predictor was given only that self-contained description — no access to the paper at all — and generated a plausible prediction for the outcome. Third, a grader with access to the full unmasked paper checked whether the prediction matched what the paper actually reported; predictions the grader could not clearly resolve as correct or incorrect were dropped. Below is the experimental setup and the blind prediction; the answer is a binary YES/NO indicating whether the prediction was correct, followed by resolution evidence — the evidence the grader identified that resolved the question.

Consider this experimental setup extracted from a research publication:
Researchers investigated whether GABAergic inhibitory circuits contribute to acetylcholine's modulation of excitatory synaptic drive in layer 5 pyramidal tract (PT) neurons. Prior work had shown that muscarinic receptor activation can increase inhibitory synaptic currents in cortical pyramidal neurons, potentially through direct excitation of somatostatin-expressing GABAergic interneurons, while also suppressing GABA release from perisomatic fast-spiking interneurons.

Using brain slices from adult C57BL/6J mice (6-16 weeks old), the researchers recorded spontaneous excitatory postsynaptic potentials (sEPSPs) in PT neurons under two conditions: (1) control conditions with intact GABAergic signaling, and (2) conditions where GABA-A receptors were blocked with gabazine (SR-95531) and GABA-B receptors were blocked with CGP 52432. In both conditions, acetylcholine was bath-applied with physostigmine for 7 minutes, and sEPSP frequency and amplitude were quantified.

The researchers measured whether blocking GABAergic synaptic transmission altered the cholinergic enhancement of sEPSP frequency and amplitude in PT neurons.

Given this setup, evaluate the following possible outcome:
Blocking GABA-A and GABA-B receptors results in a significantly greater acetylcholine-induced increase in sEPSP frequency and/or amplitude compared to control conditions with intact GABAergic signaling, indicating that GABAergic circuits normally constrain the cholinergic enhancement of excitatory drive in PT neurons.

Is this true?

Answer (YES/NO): NO